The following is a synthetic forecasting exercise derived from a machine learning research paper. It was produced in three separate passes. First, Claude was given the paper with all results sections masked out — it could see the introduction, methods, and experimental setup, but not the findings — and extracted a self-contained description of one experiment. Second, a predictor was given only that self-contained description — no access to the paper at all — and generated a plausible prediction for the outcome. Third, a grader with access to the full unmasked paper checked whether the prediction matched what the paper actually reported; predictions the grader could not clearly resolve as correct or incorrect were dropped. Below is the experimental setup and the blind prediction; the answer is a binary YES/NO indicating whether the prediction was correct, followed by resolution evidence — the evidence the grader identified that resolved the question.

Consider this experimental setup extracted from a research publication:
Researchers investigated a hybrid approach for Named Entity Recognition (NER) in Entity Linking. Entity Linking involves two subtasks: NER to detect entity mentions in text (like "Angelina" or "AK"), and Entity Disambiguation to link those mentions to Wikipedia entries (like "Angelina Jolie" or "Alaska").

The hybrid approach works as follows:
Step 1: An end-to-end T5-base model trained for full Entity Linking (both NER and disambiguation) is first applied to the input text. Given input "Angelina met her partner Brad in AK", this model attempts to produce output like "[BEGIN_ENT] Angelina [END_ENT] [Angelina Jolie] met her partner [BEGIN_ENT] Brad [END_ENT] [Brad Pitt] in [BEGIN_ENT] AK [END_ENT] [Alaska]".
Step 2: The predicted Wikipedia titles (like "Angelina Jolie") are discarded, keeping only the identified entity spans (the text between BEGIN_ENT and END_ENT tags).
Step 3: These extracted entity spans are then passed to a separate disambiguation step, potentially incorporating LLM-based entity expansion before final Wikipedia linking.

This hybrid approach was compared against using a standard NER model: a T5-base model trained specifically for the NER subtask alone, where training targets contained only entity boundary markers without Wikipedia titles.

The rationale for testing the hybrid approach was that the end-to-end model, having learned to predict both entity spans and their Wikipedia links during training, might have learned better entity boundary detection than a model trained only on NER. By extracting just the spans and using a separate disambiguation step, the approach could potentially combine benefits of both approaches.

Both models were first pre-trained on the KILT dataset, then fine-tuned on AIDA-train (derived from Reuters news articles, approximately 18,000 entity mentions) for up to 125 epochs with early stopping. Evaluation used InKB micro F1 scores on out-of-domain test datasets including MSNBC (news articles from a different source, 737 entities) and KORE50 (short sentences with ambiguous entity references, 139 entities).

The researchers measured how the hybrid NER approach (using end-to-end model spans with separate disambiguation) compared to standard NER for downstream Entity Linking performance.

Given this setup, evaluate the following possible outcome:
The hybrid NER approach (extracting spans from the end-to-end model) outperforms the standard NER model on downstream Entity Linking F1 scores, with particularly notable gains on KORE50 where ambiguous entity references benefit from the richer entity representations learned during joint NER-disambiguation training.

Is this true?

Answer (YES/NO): NO